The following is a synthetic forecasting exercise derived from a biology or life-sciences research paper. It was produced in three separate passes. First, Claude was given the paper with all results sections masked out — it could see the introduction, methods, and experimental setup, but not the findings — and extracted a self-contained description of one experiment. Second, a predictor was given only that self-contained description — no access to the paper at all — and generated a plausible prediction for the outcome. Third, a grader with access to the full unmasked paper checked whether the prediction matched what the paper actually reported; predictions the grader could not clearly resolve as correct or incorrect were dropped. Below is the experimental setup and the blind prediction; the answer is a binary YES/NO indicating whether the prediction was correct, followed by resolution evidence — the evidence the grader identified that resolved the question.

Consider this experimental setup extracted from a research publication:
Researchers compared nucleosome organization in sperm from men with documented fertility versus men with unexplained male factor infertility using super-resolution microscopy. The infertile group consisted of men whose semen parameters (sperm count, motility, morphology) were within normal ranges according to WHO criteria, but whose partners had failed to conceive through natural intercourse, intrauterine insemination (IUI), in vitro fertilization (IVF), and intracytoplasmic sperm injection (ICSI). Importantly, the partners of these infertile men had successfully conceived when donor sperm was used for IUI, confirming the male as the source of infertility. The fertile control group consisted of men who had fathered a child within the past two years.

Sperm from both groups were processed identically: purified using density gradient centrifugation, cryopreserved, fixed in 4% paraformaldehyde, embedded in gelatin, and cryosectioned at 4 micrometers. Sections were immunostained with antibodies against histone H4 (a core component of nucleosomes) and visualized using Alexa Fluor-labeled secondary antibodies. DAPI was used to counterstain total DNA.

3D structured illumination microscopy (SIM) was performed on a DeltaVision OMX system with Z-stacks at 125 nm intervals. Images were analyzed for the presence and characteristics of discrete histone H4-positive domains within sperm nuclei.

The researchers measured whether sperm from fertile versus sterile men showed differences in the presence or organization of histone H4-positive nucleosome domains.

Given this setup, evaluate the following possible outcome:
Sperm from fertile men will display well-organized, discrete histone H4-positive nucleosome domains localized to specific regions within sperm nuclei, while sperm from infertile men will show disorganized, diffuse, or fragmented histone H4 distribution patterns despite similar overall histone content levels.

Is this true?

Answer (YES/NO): NO